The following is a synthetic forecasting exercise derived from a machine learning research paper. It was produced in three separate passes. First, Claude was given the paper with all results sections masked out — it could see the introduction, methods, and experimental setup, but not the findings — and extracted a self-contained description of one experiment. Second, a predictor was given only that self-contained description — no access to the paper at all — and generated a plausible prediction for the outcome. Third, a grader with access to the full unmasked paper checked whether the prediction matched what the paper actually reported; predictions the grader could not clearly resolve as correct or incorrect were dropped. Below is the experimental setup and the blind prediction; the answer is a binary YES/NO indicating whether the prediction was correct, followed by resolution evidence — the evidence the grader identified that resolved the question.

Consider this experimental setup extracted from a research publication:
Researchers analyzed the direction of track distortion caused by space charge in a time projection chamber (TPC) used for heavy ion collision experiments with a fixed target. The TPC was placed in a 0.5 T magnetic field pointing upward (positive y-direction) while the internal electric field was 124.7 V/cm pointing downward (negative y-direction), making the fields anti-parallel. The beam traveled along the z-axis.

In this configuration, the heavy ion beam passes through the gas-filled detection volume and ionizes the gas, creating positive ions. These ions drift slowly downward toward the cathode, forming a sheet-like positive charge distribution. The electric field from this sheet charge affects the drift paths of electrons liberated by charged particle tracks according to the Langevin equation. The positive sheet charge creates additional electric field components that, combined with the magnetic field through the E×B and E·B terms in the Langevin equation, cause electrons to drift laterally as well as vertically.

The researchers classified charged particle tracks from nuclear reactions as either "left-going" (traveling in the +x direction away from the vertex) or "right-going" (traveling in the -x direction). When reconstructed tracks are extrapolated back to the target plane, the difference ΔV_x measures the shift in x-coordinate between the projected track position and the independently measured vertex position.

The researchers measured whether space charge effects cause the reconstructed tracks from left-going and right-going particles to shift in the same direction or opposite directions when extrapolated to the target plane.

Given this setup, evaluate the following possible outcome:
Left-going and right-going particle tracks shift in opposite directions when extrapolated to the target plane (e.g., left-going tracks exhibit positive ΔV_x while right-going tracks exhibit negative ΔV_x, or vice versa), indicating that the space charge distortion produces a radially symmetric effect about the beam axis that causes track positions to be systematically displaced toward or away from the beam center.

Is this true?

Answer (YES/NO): YES